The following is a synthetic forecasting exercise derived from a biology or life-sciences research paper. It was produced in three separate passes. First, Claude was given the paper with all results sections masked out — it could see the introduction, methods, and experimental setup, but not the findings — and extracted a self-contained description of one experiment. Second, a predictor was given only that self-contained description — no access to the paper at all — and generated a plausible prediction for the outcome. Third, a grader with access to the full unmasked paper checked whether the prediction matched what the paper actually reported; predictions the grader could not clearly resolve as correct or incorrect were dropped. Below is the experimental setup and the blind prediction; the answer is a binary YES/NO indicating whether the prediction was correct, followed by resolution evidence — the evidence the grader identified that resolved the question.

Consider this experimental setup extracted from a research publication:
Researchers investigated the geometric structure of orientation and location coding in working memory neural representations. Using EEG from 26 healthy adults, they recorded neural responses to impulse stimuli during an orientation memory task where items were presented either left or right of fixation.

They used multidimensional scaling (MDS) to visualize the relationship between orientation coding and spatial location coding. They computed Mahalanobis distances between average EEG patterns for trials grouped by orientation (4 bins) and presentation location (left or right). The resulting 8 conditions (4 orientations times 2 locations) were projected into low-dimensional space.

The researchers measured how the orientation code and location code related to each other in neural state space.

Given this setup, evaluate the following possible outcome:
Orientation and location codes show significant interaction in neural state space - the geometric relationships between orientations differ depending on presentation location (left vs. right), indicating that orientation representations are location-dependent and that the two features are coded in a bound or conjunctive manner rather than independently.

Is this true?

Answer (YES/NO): YES